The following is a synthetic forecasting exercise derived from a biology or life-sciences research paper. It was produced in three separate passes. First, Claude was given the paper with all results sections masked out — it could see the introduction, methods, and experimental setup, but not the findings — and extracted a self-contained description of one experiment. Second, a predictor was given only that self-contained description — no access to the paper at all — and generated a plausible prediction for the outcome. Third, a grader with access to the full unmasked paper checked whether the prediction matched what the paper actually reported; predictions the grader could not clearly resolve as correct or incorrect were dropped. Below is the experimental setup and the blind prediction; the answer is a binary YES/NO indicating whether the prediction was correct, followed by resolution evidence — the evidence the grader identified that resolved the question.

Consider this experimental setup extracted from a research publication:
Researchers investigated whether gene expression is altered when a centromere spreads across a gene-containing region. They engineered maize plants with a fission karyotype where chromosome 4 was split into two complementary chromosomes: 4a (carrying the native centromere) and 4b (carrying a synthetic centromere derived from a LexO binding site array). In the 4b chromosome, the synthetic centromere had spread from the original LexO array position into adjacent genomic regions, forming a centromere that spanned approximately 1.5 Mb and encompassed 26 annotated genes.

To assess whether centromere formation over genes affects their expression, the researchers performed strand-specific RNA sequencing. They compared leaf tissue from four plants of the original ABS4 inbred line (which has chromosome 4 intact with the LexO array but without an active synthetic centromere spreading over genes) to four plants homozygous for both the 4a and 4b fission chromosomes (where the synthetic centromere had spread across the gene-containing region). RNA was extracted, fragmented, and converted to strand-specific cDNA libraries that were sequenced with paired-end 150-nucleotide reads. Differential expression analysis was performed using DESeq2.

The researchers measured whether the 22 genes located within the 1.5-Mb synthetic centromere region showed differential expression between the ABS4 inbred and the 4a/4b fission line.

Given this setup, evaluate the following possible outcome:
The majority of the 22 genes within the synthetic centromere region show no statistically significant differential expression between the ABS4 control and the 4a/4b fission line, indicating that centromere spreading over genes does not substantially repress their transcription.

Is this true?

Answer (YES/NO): YES